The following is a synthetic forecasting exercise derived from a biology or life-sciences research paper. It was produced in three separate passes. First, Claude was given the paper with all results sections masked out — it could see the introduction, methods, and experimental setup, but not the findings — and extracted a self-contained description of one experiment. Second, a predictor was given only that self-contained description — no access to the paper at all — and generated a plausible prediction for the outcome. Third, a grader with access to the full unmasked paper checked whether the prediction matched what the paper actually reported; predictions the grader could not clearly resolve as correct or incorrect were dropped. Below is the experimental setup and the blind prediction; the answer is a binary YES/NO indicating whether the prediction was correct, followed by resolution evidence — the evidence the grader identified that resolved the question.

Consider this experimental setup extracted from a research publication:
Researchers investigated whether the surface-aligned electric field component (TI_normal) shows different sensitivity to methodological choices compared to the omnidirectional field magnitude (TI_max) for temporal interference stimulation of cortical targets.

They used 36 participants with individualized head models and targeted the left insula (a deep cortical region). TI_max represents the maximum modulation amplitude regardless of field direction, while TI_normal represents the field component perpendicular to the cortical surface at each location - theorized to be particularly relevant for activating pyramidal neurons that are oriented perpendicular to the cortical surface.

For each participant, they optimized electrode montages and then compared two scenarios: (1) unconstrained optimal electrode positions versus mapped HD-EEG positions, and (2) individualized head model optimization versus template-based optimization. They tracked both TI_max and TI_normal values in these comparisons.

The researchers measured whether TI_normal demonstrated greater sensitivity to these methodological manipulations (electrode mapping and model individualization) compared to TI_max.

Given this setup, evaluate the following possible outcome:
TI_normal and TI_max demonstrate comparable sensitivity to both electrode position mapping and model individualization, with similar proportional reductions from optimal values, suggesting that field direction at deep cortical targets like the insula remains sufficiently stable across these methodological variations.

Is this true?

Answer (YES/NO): NO